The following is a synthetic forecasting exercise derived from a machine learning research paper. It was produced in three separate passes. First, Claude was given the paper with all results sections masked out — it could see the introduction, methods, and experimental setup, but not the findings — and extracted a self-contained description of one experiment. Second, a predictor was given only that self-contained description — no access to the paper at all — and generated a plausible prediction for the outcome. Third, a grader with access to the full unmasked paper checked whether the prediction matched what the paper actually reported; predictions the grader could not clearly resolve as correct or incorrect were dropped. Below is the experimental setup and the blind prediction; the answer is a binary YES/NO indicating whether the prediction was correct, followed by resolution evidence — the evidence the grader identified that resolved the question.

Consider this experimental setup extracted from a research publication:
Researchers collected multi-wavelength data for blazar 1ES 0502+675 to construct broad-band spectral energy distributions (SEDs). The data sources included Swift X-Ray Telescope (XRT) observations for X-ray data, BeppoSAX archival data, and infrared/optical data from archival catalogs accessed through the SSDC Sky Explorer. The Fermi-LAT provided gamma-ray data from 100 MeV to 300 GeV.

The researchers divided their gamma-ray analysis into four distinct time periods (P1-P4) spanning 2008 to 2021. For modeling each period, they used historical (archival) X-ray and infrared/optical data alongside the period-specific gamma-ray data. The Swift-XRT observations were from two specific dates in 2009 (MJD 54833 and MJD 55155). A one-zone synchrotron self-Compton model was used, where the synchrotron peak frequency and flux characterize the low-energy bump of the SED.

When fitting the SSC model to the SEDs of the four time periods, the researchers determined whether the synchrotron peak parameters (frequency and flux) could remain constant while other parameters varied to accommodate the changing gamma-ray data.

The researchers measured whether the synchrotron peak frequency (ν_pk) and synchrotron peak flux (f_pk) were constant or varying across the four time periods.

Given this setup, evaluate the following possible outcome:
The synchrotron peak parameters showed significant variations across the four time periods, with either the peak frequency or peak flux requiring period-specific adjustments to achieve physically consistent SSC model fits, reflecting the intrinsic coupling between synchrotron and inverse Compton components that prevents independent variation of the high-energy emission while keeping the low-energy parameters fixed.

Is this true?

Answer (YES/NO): NO